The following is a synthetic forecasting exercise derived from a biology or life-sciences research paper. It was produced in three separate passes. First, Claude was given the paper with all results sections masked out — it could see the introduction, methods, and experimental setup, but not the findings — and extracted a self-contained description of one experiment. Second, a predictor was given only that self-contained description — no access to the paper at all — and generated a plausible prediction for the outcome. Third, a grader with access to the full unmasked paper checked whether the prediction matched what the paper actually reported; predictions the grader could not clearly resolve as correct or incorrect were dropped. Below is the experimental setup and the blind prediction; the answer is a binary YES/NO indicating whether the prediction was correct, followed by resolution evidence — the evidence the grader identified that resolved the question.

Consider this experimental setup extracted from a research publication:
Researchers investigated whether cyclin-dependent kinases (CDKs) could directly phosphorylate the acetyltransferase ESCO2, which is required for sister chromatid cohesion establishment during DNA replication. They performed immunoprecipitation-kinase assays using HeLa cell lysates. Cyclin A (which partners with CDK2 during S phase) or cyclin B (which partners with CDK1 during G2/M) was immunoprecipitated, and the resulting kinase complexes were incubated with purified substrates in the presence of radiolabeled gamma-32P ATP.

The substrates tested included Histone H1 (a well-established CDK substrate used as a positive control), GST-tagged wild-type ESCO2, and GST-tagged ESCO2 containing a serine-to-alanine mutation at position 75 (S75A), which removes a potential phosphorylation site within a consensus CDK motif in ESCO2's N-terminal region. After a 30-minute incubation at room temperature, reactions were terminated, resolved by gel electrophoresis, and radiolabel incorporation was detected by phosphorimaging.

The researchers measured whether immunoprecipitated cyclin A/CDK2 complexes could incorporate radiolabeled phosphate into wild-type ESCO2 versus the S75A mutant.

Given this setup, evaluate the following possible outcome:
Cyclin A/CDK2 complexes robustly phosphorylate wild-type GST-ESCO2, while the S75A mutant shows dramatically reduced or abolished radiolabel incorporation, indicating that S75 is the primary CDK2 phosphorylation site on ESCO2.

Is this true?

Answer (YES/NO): YES